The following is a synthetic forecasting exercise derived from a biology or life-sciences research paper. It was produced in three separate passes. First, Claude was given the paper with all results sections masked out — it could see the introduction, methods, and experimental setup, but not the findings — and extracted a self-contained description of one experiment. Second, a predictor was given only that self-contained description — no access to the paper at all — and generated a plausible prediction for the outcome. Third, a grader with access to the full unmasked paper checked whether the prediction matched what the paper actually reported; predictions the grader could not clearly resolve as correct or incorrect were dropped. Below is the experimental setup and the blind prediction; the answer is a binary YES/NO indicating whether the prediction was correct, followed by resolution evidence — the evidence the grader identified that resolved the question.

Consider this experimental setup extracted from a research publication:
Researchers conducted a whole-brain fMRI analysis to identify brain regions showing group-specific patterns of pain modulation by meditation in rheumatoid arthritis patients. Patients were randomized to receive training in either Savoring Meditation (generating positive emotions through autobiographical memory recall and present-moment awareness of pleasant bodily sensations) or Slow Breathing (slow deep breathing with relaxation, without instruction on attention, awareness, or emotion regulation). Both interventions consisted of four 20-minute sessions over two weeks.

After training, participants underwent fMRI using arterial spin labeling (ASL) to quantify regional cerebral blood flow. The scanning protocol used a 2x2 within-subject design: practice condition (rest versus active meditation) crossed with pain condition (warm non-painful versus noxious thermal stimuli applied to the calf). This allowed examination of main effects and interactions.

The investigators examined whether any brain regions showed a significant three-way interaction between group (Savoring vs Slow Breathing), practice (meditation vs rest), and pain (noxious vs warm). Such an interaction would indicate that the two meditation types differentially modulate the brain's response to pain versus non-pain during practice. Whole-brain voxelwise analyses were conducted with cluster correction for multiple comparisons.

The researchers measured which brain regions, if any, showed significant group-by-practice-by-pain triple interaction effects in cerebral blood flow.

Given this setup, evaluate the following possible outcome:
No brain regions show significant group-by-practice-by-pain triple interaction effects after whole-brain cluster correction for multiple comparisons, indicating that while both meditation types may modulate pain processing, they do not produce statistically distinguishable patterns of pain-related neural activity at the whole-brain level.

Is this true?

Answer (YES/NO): NO